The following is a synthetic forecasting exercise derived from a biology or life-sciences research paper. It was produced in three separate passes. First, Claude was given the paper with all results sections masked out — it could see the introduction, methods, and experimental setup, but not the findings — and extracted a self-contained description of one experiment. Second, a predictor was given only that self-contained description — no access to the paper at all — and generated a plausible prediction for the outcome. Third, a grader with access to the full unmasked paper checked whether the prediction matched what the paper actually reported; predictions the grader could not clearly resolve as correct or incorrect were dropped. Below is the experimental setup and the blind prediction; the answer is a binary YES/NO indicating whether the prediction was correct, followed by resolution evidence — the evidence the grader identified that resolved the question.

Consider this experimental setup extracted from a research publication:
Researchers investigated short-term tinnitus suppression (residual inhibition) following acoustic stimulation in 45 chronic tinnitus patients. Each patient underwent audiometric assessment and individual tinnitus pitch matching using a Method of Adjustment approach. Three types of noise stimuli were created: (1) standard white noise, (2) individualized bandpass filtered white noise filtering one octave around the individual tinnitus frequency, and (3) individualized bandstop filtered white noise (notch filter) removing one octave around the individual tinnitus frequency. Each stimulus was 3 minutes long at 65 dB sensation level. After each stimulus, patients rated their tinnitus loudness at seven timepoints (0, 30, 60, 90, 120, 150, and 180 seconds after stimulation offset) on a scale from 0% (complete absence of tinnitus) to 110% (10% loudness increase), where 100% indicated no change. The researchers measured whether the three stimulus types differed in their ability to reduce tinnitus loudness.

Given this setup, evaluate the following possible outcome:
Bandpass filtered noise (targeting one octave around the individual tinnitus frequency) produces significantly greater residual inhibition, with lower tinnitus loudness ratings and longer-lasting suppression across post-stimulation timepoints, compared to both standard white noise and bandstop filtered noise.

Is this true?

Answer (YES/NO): NO